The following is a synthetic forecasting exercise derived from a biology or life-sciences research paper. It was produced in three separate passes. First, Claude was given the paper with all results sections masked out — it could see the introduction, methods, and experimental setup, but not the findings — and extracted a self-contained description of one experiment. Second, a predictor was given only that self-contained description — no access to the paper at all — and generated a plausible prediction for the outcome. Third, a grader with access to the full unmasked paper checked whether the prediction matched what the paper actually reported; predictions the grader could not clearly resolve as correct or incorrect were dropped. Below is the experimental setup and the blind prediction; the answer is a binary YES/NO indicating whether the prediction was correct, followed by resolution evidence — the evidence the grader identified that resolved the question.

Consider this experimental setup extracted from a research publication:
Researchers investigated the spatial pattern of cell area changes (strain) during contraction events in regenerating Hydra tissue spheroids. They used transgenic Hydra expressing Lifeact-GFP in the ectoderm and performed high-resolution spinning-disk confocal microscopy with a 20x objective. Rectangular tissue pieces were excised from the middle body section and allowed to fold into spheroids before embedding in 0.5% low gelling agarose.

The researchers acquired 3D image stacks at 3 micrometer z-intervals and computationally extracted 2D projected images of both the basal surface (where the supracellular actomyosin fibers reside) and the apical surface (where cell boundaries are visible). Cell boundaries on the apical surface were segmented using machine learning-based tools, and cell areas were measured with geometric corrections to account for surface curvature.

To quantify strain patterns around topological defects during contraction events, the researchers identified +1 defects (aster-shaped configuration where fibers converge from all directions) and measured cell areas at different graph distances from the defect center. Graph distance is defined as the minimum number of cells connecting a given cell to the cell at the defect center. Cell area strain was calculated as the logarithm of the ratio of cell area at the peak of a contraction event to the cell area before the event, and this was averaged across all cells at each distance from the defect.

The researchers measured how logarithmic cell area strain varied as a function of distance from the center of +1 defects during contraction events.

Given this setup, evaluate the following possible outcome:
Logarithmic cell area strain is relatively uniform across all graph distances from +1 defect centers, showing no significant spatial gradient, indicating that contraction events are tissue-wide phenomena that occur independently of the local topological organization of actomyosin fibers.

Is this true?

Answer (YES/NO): NO